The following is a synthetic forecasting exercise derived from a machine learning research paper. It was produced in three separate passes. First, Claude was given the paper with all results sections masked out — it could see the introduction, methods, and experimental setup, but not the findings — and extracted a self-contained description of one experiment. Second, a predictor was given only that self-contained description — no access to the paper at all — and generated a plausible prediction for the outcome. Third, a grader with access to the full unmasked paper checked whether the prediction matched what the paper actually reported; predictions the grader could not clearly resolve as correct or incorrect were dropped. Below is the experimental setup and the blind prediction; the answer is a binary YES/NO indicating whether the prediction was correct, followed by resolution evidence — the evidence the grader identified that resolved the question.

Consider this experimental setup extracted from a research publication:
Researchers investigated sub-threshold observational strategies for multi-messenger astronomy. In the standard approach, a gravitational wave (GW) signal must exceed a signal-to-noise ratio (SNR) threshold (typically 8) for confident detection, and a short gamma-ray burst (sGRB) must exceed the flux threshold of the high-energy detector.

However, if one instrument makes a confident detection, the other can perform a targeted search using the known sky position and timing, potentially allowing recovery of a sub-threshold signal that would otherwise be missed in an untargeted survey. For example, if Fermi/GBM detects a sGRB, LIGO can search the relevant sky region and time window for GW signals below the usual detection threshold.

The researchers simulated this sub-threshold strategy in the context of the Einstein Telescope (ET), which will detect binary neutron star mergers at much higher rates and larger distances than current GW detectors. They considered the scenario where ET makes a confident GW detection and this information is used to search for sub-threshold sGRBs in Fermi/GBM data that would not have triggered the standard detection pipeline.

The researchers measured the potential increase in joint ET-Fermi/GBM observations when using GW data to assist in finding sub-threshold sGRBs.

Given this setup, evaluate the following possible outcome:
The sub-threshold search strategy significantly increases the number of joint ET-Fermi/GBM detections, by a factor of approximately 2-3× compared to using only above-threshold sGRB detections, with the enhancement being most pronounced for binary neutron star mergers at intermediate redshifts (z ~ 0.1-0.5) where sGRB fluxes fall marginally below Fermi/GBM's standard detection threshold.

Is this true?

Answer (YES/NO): NO